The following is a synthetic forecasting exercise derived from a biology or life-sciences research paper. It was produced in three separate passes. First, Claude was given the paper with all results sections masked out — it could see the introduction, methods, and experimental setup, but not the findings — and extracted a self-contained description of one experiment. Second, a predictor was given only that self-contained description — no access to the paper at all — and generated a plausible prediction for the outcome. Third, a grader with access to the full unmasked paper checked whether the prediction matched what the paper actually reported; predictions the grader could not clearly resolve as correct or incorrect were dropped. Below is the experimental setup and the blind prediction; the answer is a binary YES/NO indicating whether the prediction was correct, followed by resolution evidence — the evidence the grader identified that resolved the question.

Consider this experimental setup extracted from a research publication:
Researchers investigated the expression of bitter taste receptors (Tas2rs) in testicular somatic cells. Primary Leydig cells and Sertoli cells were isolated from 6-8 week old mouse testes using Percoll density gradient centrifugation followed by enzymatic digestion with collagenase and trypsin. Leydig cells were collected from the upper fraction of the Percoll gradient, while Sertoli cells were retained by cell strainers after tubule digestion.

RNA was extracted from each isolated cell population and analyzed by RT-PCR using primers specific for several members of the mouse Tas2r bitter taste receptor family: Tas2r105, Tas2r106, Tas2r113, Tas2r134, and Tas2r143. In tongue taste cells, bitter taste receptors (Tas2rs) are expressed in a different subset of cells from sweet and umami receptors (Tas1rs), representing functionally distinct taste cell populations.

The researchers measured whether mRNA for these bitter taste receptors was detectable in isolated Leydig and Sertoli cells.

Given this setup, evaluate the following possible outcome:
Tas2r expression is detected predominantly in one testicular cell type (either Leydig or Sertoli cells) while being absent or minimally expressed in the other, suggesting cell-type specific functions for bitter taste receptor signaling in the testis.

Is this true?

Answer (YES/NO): NO